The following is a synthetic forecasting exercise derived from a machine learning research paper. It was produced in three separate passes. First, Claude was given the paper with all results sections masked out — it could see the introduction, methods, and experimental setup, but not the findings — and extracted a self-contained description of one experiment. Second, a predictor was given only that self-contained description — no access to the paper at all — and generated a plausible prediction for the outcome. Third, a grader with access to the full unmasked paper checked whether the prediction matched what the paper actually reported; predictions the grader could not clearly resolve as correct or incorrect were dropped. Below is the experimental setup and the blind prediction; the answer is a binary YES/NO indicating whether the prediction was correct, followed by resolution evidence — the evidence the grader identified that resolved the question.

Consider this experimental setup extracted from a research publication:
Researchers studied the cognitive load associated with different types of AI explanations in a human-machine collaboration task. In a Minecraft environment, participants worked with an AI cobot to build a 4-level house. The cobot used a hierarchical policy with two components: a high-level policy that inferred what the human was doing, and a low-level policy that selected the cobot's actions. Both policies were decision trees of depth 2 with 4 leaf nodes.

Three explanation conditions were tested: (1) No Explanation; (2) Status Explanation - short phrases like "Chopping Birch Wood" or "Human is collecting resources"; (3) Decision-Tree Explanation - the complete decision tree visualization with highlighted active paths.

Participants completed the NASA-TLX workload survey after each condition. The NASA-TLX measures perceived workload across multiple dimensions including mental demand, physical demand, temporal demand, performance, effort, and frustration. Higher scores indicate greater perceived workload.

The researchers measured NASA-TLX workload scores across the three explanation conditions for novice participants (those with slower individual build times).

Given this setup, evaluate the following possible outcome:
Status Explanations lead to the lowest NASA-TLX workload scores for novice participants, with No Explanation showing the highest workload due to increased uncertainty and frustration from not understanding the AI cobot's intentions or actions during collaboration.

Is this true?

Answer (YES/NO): NO